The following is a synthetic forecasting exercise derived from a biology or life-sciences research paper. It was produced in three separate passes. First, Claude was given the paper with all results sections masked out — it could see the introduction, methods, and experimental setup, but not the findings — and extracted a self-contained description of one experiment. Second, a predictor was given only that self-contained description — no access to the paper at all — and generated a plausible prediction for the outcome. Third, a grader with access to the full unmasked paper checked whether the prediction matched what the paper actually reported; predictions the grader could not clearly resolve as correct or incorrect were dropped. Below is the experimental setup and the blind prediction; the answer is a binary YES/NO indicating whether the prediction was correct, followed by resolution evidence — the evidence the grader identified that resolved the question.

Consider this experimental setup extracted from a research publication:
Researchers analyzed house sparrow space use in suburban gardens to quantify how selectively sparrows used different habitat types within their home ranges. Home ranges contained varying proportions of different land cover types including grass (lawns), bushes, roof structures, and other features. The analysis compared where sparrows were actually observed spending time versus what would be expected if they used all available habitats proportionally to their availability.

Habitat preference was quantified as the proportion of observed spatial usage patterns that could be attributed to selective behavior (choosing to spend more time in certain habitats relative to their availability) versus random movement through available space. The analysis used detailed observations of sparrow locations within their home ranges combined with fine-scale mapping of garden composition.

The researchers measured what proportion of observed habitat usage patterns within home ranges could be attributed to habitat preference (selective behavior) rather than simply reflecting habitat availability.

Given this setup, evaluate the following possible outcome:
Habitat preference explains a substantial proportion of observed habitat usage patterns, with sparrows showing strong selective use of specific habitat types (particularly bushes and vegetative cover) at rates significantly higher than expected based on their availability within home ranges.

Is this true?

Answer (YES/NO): NO